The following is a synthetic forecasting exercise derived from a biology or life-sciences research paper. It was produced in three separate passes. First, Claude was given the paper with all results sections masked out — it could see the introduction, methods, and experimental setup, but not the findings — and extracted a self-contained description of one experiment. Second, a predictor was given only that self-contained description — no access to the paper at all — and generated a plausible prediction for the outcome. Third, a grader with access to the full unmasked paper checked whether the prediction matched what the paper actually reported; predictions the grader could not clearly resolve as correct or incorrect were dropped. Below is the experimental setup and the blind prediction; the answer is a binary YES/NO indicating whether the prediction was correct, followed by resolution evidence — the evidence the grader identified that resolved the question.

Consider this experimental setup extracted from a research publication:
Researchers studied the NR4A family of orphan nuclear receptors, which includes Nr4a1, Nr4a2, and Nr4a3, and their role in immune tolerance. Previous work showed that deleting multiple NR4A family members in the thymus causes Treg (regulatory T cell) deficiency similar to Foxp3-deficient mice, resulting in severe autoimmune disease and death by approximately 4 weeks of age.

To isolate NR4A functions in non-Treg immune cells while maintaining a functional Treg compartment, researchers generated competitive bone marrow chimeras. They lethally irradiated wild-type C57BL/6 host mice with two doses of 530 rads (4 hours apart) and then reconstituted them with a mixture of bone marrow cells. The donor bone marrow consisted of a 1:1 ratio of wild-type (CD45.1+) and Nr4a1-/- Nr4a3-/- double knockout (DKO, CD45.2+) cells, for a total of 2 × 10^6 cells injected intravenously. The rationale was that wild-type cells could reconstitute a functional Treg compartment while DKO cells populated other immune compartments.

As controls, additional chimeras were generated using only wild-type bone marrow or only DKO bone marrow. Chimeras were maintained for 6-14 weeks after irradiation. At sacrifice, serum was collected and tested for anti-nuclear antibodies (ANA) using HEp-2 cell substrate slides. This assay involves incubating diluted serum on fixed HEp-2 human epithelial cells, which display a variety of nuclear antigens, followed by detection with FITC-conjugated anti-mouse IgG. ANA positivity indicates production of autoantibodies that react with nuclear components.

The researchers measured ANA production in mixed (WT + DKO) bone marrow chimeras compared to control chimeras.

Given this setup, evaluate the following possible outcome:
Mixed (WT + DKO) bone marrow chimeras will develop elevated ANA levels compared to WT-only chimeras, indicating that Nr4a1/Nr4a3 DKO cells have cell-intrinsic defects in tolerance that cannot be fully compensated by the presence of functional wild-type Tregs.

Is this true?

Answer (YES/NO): YES